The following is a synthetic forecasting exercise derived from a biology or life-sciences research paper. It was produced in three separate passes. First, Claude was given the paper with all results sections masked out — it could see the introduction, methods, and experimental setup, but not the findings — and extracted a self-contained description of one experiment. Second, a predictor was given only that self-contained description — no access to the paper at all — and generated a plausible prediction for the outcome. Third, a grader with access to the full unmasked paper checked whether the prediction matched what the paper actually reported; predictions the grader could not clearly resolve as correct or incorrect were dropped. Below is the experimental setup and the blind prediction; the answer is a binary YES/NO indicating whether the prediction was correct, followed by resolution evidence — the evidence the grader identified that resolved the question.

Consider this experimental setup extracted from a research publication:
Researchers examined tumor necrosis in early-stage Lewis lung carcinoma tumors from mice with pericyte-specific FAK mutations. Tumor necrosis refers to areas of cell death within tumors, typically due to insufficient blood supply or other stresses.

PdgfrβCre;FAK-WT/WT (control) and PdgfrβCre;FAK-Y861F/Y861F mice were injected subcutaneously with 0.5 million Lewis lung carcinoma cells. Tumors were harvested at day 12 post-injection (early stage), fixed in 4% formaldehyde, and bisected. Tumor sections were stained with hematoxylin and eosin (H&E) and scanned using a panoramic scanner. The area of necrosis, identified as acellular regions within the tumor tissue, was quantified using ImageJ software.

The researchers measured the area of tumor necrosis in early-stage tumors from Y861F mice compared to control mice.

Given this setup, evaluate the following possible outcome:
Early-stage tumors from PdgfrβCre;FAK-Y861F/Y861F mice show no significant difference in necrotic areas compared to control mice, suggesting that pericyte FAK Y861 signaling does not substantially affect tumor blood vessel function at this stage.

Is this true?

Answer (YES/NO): NO